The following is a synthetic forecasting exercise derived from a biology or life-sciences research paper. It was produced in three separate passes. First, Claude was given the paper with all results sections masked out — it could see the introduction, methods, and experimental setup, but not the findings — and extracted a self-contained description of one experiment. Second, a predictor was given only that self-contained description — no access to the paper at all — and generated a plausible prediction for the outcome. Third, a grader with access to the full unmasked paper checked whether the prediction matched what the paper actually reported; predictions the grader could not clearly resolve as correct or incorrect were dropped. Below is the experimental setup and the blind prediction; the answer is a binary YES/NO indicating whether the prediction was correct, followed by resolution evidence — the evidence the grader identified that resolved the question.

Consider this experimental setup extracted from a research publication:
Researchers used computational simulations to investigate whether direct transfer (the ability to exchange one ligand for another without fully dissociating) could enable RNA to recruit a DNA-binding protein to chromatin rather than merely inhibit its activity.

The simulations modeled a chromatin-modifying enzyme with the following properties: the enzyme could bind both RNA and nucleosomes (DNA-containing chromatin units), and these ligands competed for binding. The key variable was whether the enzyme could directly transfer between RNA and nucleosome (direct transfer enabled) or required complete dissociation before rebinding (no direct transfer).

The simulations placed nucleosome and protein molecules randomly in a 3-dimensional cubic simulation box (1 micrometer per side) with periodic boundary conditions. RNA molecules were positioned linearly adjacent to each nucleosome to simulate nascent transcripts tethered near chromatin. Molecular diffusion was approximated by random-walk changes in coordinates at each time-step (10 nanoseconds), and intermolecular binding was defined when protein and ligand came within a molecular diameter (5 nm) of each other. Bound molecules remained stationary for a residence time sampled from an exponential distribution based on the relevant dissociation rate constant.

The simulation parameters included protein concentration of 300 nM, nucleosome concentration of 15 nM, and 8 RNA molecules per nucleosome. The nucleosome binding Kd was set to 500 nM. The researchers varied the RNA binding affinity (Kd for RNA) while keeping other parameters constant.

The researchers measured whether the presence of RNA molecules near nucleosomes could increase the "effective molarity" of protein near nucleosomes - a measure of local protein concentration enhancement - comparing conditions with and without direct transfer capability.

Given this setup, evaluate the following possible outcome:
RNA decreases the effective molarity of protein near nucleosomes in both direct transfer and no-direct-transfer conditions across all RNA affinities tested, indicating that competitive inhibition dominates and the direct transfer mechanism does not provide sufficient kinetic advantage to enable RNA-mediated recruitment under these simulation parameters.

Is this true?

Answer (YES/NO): NO